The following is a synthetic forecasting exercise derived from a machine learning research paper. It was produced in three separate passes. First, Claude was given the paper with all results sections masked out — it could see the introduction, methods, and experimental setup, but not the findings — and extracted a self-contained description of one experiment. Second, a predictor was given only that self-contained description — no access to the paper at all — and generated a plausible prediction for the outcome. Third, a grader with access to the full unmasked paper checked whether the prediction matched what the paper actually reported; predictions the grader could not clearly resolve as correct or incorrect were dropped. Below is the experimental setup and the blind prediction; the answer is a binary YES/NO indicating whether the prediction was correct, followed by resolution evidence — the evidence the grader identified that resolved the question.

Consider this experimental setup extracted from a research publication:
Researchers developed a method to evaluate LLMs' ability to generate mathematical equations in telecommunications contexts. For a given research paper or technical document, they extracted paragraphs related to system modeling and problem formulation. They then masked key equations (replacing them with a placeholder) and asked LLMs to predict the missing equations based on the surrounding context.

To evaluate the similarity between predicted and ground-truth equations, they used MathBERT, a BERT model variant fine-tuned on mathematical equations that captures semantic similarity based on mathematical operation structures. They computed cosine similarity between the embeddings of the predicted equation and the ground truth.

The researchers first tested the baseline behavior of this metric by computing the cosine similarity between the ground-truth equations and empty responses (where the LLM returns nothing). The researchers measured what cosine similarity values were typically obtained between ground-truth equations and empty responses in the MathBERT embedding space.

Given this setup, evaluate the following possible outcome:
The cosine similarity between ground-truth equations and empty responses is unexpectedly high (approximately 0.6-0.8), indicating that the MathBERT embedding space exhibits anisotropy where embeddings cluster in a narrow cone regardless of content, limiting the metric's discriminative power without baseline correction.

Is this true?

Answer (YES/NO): NO